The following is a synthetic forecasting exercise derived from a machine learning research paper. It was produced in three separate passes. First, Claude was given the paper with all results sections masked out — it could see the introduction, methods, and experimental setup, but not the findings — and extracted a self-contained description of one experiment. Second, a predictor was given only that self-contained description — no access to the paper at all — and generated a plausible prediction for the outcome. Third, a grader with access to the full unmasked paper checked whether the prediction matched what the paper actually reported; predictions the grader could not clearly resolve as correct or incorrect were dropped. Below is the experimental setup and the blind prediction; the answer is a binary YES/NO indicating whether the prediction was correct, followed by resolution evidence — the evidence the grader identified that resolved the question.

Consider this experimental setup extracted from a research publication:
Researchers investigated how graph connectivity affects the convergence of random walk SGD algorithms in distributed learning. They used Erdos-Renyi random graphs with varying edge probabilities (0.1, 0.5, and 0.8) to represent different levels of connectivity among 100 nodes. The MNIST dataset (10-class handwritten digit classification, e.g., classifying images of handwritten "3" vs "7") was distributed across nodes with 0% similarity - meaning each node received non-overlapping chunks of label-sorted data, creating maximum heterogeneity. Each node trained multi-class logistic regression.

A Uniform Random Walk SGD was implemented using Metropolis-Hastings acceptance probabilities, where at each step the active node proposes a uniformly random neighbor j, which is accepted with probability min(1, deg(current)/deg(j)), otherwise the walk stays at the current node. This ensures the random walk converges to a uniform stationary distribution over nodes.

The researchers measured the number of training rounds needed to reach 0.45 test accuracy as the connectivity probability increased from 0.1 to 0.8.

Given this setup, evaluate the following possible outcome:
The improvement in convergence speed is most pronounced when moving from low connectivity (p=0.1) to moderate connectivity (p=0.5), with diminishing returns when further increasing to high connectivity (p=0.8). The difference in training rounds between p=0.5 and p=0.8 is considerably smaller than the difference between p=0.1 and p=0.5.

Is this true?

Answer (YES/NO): YES